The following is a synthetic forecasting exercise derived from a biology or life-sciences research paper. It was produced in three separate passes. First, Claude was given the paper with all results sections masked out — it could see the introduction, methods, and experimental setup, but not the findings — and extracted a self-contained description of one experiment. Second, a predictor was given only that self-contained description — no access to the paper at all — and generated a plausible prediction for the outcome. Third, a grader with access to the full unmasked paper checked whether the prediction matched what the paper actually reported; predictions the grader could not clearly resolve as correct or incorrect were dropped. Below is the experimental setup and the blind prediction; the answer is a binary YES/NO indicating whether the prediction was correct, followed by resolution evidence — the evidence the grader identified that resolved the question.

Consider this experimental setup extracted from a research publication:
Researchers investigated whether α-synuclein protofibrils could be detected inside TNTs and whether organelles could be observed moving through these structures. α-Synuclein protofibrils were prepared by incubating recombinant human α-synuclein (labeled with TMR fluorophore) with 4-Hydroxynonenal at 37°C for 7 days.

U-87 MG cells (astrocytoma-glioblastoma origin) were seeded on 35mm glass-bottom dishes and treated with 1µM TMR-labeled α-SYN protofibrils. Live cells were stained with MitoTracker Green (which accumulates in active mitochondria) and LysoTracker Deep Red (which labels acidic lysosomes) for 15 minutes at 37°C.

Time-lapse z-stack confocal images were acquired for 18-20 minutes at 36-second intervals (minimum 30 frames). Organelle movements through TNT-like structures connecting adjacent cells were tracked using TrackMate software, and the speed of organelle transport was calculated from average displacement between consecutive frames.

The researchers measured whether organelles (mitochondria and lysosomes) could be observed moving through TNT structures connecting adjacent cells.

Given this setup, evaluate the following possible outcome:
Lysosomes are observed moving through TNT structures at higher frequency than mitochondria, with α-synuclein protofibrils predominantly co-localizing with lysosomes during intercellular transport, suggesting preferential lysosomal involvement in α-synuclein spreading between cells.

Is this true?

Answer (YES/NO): NO